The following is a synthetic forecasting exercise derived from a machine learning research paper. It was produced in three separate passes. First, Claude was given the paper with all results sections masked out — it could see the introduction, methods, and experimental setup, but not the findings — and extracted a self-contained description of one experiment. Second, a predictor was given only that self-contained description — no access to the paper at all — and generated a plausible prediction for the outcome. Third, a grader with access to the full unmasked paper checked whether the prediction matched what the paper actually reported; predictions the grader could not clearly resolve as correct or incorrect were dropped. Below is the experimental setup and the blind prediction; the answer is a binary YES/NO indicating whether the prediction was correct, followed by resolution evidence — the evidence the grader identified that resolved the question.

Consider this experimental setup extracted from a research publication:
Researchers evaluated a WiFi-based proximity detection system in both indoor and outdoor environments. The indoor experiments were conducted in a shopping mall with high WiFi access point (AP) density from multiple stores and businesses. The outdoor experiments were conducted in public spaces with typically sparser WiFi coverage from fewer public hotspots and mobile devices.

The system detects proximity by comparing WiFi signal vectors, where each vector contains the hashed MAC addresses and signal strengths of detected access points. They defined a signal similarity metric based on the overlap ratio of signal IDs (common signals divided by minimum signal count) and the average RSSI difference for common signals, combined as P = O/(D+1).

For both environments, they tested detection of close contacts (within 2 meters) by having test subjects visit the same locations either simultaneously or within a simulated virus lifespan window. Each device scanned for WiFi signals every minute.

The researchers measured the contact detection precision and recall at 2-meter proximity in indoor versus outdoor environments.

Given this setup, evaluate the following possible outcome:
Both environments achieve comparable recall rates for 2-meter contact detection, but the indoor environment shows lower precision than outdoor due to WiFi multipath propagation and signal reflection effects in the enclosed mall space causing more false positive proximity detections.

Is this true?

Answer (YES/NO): NO